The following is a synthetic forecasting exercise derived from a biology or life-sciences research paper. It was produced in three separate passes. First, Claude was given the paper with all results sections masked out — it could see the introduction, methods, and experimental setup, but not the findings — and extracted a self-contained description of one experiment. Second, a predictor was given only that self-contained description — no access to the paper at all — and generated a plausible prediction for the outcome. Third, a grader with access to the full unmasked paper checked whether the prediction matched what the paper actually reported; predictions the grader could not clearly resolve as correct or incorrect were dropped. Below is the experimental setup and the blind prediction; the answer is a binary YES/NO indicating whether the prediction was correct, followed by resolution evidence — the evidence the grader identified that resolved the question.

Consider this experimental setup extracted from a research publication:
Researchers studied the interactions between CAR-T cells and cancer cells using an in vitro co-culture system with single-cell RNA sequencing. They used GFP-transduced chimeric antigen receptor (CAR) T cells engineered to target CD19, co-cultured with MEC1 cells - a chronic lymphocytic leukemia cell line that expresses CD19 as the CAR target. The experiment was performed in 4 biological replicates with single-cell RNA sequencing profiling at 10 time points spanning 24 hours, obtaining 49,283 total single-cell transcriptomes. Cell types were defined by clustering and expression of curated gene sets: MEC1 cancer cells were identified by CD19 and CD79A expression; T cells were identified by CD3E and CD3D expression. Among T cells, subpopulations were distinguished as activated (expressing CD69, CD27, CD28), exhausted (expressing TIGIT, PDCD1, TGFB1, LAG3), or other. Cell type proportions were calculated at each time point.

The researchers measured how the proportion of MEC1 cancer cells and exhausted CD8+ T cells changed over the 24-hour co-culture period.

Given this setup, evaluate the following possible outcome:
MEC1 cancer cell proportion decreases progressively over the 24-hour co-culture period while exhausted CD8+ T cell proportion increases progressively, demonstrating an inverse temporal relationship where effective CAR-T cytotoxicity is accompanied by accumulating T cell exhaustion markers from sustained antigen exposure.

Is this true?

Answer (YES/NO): YES